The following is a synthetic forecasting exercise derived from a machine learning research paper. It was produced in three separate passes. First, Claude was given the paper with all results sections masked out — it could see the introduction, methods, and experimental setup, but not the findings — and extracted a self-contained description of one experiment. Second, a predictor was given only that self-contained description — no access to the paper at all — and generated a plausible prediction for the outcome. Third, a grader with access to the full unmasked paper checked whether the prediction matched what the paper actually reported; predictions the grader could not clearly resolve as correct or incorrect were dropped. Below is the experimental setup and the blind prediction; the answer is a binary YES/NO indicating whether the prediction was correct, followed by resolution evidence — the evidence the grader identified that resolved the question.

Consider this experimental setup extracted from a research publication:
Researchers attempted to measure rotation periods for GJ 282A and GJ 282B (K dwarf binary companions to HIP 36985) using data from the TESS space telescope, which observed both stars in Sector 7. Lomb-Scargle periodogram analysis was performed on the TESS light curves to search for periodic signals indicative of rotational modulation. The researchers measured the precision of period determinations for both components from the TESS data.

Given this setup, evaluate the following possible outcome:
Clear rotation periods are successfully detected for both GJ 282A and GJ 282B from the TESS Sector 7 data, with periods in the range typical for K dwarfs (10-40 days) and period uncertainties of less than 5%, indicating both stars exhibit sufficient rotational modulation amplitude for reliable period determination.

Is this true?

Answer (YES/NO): NO